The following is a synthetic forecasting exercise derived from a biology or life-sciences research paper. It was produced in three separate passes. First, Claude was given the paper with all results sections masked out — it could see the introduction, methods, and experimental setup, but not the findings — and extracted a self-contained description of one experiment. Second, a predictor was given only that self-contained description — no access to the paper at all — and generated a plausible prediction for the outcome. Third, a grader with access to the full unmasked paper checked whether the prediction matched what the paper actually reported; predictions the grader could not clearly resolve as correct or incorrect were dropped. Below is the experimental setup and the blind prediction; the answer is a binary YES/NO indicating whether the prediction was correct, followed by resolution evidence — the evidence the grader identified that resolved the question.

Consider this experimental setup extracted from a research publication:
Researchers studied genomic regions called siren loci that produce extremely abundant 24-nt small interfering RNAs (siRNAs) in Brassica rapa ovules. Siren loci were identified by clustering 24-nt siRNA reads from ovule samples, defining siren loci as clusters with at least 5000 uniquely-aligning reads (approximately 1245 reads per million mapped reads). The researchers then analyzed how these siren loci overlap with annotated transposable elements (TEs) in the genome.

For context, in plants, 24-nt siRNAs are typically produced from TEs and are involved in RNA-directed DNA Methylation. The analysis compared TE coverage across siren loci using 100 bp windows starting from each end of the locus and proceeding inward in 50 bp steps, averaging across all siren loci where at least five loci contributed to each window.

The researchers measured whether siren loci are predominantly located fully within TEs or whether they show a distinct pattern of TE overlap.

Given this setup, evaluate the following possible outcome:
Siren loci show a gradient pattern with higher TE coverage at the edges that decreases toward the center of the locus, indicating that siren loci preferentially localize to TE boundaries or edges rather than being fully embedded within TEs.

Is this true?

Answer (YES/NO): YES